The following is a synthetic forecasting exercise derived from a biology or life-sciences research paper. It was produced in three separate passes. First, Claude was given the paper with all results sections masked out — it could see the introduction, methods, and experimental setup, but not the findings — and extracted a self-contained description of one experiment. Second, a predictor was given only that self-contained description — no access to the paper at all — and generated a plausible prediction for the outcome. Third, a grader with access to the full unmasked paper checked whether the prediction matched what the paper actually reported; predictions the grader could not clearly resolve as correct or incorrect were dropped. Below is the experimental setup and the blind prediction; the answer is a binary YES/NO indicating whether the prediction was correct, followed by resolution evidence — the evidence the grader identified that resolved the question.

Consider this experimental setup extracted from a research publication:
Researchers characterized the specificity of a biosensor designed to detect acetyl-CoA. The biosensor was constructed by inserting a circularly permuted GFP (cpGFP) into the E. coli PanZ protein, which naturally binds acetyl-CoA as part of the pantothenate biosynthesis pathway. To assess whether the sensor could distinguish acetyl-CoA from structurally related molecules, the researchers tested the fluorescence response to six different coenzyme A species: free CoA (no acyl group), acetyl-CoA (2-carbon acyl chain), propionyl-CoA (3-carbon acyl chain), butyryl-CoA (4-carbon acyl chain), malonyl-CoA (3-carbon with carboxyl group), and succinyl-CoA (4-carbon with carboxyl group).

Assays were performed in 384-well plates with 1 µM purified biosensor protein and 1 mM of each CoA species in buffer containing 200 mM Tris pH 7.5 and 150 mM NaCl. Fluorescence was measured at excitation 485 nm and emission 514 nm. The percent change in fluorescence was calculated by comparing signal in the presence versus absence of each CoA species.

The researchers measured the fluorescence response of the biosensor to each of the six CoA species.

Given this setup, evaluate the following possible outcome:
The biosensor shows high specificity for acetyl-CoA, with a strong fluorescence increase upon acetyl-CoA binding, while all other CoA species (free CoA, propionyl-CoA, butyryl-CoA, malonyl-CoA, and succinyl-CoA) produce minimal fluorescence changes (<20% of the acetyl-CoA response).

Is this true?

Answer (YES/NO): NO